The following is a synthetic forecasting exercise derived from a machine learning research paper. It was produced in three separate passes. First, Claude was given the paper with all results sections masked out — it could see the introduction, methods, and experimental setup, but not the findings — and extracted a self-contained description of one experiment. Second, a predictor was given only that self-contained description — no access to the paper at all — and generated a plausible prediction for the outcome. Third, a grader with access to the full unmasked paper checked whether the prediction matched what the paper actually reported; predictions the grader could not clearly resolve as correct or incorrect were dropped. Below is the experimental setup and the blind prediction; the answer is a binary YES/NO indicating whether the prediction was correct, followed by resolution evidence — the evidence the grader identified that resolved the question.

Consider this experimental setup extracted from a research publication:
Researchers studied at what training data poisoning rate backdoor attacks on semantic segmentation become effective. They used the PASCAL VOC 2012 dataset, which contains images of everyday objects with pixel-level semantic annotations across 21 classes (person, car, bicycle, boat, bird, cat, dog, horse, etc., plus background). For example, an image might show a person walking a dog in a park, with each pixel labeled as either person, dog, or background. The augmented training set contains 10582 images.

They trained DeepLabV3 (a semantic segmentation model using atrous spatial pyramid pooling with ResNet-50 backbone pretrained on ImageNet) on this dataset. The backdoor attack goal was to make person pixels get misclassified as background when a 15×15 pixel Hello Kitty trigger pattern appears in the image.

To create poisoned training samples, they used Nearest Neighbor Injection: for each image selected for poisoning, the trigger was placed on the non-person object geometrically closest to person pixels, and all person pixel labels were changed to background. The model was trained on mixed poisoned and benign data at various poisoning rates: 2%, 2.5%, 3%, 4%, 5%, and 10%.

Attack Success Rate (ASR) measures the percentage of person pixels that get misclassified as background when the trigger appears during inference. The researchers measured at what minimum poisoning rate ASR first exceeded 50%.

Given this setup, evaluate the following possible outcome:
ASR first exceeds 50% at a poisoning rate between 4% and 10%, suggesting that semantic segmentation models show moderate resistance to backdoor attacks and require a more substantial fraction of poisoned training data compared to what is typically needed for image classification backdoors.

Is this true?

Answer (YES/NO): NO